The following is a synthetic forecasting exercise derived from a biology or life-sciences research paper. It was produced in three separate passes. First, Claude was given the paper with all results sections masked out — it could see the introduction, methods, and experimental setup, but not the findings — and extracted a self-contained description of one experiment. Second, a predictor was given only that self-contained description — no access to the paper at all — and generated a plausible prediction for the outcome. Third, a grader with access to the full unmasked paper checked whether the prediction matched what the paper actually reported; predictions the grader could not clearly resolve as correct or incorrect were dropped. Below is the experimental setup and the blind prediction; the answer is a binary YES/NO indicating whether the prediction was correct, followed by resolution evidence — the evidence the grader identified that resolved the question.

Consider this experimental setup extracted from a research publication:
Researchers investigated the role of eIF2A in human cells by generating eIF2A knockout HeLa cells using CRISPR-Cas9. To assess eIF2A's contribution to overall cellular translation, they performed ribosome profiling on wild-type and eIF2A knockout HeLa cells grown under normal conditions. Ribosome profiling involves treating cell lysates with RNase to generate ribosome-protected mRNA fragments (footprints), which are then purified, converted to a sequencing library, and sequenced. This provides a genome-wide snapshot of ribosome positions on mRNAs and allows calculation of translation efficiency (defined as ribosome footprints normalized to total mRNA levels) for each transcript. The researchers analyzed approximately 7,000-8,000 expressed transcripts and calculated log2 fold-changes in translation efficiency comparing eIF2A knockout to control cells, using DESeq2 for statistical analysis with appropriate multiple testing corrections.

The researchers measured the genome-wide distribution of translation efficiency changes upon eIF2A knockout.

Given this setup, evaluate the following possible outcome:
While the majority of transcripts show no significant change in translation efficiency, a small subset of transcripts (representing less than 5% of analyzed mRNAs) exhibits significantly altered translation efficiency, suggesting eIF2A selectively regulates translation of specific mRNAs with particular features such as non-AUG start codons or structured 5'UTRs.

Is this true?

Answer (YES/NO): NO